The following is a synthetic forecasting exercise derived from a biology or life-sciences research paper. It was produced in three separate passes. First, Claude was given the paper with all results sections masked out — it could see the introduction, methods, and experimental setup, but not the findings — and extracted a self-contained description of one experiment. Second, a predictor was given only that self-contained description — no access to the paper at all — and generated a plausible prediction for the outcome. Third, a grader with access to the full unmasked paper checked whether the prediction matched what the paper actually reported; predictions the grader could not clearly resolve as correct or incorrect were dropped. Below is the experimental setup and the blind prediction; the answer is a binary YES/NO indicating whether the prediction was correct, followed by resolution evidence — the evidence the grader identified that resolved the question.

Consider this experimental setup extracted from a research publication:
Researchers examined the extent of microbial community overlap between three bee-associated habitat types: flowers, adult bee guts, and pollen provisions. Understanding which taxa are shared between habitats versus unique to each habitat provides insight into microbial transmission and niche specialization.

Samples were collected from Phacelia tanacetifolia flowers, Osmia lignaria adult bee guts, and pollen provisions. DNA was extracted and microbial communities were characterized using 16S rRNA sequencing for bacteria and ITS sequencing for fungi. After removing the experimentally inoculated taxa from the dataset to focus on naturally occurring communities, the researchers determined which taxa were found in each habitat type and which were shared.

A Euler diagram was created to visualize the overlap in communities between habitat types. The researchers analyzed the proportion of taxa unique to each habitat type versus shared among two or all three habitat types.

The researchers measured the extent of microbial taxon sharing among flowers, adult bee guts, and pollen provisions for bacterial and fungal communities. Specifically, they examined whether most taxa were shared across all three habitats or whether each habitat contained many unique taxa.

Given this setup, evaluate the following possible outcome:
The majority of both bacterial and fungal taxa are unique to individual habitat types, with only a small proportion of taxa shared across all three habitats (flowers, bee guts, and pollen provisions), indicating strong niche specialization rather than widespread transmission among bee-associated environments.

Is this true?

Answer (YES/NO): YES